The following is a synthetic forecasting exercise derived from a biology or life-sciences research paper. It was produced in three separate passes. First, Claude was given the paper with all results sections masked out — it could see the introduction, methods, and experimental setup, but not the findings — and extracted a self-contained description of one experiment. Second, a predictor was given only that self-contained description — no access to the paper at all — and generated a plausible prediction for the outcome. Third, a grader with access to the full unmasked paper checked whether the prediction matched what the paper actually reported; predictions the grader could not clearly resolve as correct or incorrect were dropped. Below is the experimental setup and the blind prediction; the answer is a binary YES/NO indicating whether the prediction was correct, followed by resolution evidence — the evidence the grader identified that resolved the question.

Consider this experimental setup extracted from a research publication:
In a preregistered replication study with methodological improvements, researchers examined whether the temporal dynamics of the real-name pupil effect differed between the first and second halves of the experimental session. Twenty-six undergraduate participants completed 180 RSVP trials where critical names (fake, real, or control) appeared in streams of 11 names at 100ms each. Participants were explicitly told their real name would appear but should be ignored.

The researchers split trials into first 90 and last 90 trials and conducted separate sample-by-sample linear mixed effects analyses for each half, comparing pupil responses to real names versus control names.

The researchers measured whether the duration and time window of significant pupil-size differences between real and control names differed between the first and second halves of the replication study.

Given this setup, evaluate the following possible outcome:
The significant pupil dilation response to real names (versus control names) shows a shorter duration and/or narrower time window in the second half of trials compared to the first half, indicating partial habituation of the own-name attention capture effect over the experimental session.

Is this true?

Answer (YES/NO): NO